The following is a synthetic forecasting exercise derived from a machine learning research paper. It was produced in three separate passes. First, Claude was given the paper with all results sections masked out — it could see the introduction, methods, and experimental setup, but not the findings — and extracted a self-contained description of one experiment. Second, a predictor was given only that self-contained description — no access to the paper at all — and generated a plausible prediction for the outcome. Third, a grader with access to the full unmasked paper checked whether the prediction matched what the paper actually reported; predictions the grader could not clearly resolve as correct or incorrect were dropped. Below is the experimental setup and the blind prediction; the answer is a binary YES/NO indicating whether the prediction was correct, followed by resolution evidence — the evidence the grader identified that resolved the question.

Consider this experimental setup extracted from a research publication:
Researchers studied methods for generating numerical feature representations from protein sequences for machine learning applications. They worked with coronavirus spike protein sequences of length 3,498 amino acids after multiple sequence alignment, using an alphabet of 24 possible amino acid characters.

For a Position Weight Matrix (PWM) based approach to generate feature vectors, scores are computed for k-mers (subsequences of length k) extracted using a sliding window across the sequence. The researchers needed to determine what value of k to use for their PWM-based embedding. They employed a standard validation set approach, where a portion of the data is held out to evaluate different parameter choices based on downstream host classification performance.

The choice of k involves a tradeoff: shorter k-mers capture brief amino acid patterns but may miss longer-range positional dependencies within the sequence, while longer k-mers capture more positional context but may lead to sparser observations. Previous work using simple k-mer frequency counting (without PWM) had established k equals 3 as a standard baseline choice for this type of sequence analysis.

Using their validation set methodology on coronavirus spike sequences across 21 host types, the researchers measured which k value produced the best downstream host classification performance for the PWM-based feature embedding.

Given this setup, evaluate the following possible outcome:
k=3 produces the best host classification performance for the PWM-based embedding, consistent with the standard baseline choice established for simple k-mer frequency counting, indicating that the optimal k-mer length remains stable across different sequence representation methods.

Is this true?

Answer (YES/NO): NO